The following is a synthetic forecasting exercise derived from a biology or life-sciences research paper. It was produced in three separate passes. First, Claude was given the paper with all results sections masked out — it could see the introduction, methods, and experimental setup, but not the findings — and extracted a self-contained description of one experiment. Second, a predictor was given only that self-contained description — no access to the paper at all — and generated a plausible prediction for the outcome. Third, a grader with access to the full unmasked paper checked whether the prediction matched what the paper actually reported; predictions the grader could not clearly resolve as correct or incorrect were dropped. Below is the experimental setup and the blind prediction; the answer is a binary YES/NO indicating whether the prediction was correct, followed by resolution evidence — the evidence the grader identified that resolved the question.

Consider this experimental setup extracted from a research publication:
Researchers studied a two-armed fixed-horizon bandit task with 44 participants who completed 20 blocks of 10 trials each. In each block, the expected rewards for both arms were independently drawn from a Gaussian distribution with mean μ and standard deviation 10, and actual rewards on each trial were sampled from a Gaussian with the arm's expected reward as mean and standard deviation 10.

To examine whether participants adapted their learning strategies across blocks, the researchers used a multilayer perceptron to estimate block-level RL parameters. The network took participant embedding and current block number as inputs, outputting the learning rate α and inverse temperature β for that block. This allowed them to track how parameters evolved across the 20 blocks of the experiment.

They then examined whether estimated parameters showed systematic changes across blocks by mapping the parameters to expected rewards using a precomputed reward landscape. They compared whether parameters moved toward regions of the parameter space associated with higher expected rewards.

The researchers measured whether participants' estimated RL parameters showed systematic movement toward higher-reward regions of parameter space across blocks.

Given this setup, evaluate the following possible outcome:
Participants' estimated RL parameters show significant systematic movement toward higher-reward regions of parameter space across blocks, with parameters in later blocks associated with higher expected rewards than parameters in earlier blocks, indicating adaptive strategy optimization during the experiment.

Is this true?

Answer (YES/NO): YES